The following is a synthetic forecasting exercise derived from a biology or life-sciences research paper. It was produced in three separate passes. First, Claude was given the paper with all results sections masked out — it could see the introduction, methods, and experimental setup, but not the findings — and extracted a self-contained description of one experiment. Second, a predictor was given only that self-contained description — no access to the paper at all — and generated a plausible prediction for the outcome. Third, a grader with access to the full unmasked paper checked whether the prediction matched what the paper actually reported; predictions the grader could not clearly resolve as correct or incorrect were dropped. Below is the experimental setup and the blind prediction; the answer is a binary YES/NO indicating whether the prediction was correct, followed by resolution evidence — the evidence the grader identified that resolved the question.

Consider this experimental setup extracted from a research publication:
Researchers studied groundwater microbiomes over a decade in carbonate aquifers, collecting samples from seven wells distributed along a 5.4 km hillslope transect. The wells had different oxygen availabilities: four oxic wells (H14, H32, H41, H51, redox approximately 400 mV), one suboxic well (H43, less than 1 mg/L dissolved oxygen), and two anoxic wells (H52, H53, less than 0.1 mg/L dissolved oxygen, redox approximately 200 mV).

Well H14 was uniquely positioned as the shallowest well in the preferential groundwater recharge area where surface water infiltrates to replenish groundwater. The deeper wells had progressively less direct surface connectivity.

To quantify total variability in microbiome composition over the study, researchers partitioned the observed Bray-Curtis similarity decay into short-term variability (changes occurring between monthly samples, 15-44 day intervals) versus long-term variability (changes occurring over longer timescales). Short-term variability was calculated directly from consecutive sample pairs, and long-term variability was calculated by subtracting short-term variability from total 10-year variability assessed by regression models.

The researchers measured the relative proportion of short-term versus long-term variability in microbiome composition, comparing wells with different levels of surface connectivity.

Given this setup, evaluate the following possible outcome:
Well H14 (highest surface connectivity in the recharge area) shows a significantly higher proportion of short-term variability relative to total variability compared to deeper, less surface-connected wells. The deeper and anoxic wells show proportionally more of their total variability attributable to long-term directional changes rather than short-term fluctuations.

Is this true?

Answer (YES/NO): YES